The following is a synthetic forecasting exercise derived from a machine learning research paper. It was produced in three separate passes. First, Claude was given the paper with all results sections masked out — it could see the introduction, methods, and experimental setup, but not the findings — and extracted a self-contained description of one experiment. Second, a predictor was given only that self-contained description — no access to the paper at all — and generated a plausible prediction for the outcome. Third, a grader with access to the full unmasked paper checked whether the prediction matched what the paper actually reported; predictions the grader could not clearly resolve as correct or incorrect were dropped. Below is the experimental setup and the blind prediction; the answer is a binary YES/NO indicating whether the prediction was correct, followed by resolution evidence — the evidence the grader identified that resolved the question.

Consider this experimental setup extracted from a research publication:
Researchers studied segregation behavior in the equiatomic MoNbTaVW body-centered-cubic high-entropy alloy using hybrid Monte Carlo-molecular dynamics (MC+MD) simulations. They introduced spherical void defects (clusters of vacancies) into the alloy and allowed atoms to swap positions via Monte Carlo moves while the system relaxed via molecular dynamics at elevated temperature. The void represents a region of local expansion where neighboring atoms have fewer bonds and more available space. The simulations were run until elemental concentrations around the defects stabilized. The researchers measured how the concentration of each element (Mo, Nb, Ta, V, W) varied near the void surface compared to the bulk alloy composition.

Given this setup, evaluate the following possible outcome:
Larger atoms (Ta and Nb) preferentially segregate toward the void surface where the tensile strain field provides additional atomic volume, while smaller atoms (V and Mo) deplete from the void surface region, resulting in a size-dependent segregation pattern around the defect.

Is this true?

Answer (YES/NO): NO